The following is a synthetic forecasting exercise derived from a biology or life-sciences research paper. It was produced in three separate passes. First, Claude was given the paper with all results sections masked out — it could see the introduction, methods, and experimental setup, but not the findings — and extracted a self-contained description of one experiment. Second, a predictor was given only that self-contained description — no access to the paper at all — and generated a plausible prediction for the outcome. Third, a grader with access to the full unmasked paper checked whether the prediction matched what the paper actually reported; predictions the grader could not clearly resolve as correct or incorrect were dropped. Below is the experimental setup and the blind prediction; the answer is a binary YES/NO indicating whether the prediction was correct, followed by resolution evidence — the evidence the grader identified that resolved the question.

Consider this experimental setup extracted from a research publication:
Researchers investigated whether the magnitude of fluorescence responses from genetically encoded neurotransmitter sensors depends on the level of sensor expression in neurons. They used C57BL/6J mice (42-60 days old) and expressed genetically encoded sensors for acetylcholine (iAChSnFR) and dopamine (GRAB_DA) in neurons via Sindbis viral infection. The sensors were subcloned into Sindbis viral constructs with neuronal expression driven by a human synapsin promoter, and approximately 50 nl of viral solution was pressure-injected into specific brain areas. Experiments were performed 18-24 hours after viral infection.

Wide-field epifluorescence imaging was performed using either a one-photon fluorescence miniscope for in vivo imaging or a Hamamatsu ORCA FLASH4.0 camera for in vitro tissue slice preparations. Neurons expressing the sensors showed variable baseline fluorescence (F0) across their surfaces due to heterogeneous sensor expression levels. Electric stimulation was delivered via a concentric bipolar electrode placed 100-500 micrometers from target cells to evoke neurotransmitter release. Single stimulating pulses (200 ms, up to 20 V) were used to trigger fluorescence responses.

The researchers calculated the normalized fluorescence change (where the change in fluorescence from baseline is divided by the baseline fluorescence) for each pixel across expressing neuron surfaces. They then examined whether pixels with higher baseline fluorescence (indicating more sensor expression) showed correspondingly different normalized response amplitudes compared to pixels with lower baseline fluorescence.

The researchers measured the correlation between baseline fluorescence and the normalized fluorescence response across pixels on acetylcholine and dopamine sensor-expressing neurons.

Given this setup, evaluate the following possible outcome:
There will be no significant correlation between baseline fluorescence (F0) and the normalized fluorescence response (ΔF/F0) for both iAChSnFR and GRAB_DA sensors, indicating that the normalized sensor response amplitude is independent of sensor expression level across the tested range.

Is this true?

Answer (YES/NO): YES